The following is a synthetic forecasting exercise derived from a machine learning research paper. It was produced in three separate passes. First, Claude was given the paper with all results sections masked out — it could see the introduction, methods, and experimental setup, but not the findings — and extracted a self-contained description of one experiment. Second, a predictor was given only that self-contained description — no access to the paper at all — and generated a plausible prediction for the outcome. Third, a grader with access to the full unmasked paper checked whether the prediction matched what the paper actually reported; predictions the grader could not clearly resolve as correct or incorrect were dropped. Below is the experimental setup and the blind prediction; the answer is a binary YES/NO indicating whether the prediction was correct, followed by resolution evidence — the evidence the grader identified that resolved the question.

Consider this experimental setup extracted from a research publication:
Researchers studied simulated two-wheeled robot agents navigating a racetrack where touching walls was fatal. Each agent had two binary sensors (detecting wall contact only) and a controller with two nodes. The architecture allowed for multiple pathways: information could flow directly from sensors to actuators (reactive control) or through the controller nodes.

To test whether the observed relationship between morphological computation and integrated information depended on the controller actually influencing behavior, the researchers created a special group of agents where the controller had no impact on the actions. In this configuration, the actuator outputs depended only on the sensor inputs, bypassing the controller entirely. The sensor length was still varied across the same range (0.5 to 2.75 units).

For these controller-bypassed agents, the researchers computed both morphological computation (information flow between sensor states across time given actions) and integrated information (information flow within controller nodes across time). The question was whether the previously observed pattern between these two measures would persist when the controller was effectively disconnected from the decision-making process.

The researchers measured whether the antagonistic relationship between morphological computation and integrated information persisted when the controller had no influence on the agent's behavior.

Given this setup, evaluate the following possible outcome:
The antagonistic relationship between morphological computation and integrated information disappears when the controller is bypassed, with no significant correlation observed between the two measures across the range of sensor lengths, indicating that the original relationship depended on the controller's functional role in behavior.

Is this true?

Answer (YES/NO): NO